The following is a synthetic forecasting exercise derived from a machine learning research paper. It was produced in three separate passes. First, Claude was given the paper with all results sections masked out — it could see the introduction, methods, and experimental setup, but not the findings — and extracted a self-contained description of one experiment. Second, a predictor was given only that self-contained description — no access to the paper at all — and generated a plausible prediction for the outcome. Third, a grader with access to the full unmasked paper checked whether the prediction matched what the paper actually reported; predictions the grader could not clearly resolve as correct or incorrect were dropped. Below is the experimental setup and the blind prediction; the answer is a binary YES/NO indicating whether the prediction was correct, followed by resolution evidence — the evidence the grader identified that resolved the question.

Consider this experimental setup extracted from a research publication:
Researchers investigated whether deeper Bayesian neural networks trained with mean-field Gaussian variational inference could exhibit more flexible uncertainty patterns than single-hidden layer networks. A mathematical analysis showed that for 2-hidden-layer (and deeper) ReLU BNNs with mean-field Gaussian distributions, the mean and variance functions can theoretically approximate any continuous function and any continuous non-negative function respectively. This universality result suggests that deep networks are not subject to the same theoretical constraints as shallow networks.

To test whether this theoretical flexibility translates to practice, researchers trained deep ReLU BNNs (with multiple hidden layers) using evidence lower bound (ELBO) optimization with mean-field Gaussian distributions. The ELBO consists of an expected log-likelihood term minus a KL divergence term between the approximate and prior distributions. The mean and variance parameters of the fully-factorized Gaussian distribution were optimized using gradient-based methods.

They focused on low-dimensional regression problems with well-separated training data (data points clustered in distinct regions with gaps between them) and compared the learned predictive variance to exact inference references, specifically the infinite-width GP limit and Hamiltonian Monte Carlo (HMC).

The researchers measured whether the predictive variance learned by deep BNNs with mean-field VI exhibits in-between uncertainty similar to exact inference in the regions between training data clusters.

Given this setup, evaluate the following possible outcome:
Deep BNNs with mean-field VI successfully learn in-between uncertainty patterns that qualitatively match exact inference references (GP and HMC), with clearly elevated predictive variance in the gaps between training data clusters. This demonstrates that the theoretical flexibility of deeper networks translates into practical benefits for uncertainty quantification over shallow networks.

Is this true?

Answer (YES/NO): NO